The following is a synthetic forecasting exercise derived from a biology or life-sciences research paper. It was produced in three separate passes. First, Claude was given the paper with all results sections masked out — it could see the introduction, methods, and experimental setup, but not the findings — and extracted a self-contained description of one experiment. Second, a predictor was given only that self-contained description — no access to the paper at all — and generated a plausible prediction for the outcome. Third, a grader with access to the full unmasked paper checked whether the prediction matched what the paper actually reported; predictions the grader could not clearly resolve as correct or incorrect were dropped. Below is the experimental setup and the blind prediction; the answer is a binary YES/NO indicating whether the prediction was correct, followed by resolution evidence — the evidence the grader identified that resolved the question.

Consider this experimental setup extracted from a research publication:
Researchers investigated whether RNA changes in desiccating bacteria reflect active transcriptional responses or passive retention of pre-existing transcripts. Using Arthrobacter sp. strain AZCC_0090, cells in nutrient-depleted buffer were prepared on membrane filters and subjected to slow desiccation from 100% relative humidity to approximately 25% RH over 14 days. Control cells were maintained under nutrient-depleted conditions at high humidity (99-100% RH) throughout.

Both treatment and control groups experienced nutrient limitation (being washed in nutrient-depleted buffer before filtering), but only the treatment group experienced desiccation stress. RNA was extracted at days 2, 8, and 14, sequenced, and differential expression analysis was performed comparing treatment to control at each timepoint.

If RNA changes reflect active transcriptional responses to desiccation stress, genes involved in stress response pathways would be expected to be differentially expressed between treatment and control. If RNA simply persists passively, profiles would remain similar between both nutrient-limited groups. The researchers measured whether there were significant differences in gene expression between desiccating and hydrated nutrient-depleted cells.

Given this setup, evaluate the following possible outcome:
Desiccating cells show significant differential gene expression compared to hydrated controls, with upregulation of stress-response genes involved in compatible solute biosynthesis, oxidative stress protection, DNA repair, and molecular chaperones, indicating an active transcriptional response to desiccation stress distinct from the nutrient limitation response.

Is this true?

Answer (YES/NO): YES